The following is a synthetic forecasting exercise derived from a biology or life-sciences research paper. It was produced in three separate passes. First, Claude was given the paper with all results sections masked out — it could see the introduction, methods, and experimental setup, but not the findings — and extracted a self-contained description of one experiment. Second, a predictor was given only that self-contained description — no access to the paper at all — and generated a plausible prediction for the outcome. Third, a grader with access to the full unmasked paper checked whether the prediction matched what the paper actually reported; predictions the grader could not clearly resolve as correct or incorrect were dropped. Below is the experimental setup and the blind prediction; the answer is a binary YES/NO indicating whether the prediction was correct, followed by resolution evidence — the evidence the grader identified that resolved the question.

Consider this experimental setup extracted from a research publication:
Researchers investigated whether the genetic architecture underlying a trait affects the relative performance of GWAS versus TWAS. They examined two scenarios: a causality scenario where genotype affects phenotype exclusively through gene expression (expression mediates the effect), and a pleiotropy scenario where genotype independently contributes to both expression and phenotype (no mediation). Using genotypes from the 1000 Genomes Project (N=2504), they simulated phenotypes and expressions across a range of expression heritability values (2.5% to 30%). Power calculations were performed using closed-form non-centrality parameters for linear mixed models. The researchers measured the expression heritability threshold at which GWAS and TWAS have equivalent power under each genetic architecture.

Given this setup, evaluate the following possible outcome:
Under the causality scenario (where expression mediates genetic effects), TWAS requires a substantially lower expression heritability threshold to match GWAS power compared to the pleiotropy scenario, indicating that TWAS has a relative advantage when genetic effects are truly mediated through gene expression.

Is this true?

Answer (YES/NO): YES